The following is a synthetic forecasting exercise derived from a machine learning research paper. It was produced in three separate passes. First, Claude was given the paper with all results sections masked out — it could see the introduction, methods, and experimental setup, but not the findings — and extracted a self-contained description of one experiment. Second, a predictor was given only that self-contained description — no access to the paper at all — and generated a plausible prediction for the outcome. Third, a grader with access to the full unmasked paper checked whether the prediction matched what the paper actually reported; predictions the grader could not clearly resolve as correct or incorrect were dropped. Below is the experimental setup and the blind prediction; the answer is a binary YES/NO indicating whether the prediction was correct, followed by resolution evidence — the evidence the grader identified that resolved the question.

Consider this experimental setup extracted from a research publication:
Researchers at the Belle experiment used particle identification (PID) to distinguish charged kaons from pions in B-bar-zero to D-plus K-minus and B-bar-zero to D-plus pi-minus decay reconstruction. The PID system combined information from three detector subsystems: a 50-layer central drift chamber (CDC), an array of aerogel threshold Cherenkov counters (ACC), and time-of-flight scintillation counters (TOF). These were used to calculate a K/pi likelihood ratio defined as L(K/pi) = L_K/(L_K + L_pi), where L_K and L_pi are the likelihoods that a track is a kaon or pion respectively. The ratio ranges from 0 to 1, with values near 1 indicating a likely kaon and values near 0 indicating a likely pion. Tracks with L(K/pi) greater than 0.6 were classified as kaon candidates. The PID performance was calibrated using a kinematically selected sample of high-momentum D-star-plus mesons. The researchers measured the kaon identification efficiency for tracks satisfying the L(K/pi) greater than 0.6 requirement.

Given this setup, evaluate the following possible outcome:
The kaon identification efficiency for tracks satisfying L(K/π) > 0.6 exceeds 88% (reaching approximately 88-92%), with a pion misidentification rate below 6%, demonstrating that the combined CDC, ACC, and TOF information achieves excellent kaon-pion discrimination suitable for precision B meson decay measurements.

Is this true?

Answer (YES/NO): NO